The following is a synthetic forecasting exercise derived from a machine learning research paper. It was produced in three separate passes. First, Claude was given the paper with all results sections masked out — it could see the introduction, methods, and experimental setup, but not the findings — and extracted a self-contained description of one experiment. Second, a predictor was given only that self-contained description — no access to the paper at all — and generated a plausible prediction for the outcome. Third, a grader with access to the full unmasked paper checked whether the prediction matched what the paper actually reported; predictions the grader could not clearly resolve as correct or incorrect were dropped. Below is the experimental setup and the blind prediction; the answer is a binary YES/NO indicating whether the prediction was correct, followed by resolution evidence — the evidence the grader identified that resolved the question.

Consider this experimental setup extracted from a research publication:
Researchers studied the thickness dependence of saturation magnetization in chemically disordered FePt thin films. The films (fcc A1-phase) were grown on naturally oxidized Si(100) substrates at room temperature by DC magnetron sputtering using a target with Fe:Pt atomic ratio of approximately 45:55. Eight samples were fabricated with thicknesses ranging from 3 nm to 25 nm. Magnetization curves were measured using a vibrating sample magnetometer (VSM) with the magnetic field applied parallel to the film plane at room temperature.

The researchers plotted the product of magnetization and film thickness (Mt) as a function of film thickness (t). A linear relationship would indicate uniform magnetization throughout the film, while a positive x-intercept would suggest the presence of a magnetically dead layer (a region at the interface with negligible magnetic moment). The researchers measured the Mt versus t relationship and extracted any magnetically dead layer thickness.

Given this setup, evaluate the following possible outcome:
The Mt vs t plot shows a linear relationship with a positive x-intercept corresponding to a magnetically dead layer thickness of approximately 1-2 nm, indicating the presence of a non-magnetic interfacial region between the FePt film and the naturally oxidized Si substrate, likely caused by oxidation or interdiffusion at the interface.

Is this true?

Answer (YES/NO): YES